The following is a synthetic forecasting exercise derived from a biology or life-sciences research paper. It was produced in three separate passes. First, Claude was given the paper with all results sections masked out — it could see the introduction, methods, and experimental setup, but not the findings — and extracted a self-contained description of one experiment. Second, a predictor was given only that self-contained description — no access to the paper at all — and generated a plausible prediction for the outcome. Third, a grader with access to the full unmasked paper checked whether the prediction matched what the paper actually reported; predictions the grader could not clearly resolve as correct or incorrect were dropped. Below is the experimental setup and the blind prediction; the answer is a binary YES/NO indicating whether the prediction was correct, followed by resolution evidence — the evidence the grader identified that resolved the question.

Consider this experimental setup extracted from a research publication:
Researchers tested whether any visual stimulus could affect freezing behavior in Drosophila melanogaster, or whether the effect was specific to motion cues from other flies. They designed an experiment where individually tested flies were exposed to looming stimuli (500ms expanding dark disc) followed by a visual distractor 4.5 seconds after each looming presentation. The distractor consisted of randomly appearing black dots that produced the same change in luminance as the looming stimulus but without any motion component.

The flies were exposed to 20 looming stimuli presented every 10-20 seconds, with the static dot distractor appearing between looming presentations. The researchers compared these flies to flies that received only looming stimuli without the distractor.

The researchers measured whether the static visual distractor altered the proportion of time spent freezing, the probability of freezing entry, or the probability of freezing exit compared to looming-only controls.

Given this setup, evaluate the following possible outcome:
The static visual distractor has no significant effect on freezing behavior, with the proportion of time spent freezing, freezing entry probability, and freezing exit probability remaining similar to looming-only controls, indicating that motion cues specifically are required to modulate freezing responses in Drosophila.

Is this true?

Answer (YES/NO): YES